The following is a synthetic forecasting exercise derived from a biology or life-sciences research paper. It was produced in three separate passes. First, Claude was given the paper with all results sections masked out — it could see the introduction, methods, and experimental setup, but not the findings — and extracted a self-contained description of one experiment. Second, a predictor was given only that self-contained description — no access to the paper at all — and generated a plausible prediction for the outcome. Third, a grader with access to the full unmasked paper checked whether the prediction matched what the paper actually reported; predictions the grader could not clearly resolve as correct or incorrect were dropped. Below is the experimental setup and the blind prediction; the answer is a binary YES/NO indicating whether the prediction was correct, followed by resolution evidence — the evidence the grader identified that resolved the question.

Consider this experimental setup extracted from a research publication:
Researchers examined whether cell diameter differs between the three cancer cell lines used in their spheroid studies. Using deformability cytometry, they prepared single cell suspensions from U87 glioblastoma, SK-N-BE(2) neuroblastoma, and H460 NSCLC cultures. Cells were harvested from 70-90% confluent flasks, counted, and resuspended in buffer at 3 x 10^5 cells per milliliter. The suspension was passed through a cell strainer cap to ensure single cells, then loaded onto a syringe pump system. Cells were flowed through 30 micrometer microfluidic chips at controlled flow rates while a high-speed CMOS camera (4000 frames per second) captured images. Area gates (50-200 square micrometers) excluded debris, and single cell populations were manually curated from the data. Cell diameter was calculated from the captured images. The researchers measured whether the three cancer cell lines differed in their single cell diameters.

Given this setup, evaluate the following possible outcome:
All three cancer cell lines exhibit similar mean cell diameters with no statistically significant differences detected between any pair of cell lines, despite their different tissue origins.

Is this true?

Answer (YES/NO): NO